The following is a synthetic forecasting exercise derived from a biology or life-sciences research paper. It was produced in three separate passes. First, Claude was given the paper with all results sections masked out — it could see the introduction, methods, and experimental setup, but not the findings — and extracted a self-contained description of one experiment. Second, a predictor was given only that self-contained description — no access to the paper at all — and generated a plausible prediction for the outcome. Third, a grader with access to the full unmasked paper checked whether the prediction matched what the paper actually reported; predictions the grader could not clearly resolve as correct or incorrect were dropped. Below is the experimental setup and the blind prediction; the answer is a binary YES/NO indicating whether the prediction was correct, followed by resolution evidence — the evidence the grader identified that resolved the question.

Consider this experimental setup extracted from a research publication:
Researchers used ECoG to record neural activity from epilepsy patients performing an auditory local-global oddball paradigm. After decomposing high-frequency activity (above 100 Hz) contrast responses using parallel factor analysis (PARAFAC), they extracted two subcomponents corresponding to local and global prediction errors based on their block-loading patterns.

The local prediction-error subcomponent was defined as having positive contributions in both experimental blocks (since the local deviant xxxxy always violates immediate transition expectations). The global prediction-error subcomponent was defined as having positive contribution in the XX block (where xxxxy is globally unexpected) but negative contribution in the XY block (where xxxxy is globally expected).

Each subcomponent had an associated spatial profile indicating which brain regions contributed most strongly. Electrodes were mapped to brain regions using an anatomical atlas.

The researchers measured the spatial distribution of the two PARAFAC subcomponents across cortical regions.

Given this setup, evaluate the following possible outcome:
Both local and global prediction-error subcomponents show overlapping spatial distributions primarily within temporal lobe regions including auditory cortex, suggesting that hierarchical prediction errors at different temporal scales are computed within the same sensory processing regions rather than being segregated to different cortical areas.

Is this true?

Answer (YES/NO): NO